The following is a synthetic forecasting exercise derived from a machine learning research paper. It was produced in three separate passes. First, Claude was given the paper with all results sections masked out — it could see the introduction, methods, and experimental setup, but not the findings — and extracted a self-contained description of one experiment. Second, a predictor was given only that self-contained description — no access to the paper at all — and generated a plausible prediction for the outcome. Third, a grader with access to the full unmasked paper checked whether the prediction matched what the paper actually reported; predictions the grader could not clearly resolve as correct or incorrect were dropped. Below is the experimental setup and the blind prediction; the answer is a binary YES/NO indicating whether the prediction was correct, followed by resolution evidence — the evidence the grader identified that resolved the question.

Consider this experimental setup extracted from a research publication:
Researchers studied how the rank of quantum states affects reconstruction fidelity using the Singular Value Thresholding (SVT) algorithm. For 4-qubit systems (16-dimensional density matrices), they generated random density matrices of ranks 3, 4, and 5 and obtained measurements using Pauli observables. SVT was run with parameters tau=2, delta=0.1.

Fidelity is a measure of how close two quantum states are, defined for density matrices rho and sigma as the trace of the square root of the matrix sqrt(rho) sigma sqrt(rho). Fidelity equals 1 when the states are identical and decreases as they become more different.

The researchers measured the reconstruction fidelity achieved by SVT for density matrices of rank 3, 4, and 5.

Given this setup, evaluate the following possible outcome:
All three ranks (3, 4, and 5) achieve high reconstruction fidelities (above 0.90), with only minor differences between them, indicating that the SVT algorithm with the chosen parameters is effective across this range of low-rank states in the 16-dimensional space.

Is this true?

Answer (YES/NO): NO